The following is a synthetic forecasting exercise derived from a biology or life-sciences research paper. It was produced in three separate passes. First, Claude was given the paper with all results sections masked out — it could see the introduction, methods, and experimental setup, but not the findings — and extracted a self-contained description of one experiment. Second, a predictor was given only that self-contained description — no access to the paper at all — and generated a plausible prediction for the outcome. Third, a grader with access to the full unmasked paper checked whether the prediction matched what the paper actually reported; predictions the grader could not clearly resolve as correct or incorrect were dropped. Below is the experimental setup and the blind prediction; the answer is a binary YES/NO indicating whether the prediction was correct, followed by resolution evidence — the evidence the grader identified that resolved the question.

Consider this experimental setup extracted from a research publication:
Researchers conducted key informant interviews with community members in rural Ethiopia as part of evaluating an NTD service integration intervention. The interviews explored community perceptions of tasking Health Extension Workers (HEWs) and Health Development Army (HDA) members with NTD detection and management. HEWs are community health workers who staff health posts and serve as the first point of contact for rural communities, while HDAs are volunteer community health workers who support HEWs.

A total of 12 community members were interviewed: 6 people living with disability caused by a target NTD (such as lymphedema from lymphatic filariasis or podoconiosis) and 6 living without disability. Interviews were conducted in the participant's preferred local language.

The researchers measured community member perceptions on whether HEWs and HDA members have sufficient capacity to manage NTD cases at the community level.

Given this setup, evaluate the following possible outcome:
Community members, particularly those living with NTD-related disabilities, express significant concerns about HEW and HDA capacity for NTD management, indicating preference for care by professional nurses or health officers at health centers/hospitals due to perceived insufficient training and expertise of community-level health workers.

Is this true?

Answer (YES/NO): NO